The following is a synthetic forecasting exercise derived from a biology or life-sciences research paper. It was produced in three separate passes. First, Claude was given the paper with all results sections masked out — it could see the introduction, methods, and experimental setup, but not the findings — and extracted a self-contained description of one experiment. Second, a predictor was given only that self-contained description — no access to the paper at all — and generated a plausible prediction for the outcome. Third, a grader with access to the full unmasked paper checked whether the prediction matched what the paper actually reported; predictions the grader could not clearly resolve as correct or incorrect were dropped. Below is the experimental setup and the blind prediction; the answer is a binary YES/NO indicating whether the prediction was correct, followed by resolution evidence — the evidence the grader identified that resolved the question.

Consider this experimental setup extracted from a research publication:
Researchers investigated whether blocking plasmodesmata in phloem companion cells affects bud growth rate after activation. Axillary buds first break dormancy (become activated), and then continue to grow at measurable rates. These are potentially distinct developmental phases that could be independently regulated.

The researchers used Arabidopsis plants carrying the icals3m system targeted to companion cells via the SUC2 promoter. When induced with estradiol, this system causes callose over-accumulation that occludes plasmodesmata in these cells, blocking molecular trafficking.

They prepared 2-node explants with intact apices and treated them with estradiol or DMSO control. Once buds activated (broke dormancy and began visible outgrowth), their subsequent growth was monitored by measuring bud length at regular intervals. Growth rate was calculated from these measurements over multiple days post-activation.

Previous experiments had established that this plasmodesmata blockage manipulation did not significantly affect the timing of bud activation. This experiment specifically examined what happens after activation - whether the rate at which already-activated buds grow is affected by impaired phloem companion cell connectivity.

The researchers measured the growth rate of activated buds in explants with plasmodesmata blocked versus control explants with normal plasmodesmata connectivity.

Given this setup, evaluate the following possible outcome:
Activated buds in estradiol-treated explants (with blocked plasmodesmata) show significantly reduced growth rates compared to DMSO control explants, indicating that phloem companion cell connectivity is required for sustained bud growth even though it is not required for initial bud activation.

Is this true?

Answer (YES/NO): YES